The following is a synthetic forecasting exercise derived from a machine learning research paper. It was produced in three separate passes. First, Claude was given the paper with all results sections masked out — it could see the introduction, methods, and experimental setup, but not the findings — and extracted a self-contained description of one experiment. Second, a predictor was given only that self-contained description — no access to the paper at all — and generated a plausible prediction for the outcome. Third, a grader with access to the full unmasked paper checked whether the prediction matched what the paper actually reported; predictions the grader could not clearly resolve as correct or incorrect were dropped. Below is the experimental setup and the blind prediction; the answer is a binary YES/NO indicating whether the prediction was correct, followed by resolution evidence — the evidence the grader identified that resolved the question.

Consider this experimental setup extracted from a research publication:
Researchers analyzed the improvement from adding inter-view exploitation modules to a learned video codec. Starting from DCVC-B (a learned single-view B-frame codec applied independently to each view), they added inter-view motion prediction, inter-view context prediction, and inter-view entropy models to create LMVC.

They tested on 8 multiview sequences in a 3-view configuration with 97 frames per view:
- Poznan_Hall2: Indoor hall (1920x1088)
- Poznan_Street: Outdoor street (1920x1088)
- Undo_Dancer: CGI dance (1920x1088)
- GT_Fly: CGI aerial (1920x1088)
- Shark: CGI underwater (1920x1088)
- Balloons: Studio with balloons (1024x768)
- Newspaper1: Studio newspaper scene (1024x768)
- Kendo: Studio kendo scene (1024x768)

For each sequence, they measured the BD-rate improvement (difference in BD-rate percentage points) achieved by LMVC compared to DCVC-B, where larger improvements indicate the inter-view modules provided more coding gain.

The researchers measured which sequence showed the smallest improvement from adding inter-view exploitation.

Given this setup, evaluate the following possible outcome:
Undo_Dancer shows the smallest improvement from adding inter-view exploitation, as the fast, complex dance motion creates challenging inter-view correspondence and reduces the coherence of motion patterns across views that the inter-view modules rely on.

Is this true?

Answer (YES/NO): NO